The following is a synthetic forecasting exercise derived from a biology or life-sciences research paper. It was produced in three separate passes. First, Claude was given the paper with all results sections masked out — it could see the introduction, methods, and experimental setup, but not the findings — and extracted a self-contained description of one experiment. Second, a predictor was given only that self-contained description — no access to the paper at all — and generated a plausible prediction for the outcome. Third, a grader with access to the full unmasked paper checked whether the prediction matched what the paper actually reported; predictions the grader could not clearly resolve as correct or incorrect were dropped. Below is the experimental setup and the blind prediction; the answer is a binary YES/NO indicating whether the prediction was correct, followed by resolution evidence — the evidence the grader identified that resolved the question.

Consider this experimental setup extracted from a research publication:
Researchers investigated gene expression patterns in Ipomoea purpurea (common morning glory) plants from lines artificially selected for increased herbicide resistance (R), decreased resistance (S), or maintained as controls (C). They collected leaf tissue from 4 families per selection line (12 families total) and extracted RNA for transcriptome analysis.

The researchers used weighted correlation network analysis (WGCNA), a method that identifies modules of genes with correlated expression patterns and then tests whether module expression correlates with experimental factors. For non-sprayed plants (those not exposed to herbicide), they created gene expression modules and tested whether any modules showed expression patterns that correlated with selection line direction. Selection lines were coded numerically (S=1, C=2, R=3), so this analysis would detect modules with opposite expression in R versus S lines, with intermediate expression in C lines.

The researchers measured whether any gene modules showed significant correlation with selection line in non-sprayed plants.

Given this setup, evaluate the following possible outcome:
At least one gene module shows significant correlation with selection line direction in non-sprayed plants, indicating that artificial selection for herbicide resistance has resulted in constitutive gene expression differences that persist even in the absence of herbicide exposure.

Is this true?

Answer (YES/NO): YES